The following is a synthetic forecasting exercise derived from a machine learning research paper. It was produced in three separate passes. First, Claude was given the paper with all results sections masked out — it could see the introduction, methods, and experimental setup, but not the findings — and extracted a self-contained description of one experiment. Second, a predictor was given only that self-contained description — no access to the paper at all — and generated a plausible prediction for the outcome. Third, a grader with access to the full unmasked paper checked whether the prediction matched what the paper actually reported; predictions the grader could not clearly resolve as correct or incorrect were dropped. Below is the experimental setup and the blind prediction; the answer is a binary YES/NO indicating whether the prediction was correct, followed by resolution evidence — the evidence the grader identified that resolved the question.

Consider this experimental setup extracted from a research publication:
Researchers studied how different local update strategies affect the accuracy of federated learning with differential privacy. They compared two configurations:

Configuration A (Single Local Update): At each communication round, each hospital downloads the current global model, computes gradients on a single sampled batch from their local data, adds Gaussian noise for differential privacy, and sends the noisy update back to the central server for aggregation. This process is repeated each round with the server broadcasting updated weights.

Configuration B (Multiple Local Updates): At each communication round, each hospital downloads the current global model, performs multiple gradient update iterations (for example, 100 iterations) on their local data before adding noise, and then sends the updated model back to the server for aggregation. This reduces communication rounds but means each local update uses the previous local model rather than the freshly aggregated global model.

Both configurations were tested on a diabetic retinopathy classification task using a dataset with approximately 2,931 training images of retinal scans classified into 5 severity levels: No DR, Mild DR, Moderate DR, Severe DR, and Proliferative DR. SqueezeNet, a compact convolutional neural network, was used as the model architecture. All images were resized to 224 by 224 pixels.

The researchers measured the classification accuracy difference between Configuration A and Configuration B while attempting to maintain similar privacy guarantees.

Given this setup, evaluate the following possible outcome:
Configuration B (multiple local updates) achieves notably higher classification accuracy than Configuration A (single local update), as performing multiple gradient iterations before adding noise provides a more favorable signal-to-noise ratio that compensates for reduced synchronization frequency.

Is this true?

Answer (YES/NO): YES